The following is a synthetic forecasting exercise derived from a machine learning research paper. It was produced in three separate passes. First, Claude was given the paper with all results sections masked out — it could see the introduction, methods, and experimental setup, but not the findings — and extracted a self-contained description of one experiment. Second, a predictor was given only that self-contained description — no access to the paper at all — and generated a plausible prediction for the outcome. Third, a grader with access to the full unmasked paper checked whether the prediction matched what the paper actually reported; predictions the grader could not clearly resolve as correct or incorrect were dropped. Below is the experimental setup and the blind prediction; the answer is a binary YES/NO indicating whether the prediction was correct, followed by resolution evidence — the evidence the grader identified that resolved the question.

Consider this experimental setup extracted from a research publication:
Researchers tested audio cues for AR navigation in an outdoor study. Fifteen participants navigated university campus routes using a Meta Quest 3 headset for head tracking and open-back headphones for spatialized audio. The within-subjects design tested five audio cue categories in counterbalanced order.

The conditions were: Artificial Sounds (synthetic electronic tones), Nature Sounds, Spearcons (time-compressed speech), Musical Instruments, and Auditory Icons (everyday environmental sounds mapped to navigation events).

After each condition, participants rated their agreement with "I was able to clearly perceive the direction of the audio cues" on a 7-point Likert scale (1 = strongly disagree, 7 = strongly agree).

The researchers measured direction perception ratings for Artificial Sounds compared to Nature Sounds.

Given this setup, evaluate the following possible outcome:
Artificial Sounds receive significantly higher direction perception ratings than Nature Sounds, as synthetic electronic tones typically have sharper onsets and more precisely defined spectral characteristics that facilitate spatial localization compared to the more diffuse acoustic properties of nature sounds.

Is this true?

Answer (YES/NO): NO